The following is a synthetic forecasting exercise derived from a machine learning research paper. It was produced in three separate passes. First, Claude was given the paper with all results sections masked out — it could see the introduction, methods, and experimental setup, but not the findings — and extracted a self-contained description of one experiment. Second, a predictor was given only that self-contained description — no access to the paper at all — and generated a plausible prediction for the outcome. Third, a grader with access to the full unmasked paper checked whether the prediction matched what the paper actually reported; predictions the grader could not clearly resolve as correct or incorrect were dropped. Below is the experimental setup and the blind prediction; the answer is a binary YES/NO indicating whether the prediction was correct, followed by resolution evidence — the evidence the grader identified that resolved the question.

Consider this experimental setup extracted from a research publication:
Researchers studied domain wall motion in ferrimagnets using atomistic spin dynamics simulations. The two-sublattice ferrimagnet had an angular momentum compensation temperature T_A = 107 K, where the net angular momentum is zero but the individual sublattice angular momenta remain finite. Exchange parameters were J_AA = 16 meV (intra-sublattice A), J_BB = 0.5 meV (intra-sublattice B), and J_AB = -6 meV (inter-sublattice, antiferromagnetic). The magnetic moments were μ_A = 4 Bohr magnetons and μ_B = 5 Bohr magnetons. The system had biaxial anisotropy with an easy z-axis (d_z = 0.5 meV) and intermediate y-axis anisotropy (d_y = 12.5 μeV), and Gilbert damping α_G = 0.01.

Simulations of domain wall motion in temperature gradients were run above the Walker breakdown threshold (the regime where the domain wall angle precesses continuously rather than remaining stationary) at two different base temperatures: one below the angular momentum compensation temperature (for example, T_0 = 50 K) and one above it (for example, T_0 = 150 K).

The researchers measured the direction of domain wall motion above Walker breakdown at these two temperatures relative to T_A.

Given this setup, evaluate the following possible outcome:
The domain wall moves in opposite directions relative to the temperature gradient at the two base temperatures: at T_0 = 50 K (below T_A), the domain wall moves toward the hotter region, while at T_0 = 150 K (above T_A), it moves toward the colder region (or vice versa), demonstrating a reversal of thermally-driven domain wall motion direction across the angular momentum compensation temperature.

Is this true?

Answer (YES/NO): YES